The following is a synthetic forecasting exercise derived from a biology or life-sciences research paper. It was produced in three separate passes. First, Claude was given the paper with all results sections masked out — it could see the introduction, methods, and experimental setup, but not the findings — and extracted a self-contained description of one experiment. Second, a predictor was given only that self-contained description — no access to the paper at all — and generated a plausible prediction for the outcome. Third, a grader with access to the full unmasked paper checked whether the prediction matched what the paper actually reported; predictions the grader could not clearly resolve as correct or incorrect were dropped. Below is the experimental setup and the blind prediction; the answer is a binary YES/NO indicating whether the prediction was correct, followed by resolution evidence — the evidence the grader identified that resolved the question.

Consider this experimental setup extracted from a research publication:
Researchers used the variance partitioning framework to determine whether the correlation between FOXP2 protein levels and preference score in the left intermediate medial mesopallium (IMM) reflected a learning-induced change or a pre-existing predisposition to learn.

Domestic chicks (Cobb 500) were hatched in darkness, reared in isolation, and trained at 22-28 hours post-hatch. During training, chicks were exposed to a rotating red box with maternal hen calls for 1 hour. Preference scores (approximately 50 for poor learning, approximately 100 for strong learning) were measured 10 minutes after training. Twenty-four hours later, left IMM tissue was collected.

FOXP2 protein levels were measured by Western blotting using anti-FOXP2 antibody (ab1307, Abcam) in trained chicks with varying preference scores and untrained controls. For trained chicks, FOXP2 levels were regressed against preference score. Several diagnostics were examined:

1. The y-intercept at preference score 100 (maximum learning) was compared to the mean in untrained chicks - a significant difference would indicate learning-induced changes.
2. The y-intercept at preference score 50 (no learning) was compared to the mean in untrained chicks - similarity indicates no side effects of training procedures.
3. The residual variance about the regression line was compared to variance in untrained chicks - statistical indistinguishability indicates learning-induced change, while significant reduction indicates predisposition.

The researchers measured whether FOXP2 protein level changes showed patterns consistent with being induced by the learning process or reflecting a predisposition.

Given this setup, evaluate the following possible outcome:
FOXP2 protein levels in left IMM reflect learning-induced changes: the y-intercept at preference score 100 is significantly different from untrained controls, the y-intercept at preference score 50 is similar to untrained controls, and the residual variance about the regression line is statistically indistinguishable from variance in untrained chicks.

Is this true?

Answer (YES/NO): YES